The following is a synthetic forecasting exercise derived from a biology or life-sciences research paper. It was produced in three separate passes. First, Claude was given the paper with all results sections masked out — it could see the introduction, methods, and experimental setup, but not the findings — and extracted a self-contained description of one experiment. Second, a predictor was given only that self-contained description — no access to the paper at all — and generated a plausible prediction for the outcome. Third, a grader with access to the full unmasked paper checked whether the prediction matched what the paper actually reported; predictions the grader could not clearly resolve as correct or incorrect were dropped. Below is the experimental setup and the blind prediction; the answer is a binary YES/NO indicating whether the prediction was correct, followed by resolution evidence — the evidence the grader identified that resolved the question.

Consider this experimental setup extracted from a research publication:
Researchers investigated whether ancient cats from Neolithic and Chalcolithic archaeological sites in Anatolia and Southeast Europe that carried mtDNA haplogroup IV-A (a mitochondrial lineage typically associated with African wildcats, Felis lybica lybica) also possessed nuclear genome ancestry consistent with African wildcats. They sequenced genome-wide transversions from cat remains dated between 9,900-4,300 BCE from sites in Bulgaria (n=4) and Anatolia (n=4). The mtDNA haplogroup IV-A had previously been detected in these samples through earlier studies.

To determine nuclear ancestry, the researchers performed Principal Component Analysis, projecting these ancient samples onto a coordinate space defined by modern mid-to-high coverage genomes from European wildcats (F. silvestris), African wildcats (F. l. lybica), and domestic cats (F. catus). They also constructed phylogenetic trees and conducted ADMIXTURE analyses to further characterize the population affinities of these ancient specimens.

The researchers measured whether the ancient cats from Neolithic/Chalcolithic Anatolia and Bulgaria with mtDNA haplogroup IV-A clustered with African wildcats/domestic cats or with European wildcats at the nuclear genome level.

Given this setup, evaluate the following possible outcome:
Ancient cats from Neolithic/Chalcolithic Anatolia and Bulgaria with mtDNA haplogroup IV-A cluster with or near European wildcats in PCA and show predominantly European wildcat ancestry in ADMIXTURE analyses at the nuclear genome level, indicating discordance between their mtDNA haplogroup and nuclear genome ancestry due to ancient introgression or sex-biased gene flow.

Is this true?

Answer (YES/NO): YES